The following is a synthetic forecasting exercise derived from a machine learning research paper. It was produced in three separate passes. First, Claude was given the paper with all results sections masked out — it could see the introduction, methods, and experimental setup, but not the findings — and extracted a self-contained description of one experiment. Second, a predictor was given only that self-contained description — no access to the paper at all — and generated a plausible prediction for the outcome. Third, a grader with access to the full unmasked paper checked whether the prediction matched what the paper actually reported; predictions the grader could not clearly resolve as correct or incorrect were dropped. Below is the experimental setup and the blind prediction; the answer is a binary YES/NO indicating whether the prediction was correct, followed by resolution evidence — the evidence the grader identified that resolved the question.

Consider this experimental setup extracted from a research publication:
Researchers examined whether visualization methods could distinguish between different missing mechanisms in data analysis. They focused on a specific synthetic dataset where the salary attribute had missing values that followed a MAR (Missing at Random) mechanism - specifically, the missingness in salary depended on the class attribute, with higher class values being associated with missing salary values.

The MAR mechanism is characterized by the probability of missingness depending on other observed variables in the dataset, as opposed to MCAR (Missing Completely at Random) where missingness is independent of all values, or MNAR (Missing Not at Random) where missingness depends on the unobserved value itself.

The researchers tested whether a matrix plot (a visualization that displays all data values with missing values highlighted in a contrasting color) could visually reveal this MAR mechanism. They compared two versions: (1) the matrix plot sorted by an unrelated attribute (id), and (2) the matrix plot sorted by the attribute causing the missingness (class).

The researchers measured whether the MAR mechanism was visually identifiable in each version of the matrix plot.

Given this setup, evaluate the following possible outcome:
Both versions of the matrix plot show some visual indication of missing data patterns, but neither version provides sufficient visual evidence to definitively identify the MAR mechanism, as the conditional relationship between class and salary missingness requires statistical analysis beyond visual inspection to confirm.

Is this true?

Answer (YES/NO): NO